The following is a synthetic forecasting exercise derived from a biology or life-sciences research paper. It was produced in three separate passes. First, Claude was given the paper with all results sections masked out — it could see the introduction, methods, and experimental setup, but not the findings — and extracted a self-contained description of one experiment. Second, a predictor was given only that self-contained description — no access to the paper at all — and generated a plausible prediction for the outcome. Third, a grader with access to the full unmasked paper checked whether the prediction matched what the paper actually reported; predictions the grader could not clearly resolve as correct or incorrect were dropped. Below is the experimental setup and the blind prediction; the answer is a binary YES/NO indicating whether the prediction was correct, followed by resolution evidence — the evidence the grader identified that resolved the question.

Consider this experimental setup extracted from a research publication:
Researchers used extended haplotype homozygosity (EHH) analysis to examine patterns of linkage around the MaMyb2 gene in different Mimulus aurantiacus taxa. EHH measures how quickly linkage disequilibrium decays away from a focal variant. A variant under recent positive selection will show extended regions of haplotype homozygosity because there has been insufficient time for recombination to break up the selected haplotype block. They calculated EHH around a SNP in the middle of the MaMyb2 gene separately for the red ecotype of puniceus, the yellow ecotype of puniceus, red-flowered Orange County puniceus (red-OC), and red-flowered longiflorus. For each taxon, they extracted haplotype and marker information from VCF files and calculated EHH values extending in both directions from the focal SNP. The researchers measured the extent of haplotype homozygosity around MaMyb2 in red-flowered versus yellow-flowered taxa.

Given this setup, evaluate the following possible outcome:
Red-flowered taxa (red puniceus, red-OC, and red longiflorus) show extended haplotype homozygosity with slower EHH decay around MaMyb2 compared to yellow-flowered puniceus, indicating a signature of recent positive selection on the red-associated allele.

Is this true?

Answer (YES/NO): NO